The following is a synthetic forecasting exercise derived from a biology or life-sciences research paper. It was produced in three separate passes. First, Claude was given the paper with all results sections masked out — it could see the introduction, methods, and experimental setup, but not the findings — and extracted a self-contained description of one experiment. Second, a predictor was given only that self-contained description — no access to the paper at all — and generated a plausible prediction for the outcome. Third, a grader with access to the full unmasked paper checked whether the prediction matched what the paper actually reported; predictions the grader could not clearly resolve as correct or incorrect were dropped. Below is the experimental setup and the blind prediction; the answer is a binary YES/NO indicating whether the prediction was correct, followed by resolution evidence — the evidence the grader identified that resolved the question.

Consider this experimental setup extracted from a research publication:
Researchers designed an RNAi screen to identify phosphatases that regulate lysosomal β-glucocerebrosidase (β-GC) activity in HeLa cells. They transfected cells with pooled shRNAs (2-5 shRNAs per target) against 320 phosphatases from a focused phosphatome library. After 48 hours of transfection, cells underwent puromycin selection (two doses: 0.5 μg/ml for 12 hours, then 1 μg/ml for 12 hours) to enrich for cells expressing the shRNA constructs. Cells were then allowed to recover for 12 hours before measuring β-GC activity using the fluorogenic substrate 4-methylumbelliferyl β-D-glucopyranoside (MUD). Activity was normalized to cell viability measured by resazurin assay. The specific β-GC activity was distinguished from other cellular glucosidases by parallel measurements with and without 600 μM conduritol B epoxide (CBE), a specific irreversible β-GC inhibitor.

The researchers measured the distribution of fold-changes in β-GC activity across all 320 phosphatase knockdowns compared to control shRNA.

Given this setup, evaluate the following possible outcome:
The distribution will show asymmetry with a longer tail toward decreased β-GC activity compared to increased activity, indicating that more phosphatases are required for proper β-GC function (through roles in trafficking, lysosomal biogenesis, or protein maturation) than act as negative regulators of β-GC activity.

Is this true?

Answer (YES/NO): NO